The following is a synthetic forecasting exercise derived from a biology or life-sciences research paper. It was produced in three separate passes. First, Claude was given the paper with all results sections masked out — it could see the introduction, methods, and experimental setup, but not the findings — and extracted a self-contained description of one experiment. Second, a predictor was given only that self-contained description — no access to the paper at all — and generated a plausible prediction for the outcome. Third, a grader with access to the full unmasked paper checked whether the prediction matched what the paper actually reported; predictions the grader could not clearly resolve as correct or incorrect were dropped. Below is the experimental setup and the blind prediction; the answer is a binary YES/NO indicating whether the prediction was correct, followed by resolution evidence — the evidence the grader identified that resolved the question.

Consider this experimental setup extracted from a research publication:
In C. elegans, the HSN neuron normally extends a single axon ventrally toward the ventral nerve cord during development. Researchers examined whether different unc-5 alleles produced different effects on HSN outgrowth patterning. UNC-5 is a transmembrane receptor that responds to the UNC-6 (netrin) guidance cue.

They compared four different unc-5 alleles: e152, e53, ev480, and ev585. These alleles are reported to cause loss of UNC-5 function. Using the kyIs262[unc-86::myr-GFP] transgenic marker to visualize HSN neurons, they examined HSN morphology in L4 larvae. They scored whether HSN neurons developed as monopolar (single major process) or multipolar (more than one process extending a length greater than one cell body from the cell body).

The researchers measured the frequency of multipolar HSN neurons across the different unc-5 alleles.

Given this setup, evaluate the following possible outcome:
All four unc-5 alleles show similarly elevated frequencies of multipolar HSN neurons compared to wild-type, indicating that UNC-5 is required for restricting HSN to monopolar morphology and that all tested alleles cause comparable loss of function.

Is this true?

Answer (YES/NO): NO